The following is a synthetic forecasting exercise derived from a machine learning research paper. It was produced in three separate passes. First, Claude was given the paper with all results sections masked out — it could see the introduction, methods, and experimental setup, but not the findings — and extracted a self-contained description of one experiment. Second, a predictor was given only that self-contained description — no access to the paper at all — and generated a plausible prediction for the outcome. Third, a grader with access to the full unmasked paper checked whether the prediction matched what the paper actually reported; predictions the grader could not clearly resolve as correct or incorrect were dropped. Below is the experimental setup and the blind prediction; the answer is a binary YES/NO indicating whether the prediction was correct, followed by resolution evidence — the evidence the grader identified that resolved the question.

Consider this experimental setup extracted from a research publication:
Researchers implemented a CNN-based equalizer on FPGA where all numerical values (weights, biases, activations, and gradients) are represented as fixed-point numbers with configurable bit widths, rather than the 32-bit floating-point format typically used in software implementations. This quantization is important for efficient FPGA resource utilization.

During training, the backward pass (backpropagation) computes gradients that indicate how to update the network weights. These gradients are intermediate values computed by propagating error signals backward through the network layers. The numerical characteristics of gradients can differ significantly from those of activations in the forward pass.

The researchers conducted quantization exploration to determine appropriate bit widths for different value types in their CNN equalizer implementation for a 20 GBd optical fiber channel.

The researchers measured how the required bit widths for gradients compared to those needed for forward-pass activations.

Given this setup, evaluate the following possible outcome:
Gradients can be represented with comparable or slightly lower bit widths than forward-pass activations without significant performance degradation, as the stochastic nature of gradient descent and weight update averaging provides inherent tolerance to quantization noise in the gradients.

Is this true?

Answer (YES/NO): NO